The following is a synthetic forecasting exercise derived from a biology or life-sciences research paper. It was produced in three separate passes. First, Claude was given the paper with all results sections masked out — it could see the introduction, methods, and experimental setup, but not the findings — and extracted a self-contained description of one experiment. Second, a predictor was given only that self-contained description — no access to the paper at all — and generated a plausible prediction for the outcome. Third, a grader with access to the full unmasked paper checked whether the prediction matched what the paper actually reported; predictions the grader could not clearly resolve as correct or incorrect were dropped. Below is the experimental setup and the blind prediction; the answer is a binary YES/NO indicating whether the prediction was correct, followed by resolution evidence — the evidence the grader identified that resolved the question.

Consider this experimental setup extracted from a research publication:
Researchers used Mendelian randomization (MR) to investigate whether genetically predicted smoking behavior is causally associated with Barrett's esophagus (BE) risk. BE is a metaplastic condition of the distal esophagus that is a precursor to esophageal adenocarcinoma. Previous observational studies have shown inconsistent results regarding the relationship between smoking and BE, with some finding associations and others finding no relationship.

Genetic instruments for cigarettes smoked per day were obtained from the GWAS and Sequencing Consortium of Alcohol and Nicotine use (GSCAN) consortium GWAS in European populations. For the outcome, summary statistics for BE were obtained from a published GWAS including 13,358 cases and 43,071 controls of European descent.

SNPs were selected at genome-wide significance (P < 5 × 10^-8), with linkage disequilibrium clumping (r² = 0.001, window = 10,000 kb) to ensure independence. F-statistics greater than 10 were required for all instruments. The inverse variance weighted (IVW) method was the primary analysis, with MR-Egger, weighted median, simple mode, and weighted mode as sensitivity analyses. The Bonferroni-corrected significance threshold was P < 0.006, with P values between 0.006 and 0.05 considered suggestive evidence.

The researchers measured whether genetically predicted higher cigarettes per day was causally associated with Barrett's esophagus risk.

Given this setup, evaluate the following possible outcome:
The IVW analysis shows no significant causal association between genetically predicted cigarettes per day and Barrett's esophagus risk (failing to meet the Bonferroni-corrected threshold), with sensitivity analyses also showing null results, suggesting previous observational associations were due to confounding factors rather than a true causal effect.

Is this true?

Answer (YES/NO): NO